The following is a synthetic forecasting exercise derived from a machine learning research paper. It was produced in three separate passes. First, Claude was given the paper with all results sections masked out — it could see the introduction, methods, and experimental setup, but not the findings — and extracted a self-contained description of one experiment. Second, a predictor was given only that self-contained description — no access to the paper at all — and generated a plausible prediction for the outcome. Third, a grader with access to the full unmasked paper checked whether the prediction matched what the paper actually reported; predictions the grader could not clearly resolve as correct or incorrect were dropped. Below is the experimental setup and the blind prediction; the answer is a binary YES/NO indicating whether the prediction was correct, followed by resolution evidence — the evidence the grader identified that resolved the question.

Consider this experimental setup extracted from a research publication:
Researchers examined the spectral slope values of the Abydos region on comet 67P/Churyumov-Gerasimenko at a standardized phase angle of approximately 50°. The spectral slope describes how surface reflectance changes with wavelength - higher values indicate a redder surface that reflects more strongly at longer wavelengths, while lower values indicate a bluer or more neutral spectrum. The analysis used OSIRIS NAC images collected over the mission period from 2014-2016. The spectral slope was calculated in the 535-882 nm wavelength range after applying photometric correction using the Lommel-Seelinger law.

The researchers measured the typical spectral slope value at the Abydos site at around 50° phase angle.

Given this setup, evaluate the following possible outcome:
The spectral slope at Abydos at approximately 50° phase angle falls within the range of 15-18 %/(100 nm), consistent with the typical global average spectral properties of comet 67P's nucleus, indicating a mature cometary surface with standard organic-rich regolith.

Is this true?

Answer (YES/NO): YES